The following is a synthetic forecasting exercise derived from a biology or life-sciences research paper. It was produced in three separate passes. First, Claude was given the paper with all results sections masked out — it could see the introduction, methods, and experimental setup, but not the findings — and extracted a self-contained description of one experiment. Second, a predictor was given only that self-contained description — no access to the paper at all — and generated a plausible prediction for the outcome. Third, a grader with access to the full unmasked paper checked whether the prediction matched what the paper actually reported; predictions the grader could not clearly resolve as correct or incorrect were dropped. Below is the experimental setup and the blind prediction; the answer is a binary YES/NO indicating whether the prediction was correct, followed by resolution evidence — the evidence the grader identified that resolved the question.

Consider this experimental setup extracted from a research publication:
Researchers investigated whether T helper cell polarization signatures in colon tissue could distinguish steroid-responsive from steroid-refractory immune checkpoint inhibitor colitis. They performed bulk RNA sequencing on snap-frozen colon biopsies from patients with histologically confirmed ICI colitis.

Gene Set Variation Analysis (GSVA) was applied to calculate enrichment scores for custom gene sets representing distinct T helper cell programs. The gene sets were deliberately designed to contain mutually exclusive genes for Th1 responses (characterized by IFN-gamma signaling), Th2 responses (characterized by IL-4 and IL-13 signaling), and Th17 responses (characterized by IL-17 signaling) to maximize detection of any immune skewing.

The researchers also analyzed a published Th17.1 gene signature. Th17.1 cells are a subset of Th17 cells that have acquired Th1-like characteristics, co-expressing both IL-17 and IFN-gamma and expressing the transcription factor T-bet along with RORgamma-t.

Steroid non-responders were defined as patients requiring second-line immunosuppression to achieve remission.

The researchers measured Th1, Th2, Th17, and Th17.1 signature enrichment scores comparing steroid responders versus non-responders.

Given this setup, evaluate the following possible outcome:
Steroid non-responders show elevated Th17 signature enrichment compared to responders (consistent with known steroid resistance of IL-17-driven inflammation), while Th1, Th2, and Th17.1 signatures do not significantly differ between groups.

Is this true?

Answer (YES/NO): NO